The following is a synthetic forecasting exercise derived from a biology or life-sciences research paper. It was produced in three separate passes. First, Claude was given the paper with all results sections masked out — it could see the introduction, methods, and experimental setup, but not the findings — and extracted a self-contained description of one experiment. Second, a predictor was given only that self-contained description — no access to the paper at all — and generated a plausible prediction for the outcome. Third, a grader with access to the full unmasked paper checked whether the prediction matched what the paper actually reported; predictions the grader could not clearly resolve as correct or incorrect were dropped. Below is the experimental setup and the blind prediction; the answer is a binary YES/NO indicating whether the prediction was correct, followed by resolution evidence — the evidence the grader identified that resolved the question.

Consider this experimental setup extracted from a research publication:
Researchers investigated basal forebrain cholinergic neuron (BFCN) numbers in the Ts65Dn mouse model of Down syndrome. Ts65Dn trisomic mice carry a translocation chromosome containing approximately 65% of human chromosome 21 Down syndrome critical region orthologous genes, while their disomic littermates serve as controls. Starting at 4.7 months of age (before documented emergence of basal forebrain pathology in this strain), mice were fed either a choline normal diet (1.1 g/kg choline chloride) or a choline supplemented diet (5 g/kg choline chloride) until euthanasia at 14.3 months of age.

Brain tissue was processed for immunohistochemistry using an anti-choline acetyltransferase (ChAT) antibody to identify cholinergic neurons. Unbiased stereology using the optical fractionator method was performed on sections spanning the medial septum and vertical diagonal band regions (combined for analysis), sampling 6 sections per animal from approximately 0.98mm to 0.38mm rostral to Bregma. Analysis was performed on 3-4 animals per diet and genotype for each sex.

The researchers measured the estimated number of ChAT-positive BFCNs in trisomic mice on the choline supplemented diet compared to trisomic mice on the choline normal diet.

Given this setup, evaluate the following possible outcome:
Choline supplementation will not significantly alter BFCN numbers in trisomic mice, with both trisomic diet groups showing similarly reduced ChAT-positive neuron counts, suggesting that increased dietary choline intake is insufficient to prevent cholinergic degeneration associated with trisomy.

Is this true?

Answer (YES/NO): NO